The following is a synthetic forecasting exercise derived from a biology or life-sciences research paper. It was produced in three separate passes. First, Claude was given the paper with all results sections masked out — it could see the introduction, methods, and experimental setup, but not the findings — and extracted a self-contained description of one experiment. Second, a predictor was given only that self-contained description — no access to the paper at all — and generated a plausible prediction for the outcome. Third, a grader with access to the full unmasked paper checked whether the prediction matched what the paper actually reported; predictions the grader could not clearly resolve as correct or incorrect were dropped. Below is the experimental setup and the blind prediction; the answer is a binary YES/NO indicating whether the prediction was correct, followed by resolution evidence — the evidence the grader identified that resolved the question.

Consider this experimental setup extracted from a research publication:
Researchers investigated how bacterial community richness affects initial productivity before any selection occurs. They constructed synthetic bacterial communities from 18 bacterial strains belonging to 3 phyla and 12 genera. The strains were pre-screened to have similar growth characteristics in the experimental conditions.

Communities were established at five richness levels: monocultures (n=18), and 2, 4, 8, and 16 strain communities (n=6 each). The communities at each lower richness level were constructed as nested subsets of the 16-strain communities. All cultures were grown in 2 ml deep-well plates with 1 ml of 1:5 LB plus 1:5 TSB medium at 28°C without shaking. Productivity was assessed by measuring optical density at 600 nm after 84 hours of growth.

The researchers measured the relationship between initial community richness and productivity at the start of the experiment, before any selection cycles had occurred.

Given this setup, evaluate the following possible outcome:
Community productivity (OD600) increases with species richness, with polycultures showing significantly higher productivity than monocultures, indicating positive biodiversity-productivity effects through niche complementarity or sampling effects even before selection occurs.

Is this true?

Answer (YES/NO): YES